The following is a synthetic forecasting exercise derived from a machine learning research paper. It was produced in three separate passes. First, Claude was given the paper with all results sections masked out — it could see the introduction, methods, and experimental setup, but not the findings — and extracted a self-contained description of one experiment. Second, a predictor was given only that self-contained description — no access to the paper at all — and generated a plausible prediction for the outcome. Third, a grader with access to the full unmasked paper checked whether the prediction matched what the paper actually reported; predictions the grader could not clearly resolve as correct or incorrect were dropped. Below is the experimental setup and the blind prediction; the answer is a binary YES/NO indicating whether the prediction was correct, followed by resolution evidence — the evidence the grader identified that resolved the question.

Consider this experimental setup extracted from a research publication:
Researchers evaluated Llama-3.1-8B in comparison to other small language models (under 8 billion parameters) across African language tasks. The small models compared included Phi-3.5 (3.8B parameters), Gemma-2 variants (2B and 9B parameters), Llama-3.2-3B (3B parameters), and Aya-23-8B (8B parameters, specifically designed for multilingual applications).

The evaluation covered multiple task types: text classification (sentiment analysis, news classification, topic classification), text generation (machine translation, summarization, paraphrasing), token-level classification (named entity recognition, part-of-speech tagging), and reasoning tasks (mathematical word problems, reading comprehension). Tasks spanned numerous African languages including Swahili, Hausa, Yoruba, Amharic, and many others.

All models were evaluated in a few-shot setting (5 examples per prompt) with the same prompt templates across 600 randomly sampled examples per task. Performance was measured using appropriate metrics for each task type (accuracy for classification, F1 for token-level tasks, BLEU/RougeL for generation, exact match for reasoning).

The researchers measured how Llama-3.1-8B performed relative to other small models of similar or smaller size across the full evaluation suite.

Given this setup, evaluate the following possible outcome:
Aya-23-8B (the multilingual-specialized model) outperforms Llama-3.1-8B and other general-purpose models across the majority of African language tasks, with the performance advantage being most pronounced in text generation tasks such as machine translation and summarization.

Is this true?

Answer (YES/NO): NO